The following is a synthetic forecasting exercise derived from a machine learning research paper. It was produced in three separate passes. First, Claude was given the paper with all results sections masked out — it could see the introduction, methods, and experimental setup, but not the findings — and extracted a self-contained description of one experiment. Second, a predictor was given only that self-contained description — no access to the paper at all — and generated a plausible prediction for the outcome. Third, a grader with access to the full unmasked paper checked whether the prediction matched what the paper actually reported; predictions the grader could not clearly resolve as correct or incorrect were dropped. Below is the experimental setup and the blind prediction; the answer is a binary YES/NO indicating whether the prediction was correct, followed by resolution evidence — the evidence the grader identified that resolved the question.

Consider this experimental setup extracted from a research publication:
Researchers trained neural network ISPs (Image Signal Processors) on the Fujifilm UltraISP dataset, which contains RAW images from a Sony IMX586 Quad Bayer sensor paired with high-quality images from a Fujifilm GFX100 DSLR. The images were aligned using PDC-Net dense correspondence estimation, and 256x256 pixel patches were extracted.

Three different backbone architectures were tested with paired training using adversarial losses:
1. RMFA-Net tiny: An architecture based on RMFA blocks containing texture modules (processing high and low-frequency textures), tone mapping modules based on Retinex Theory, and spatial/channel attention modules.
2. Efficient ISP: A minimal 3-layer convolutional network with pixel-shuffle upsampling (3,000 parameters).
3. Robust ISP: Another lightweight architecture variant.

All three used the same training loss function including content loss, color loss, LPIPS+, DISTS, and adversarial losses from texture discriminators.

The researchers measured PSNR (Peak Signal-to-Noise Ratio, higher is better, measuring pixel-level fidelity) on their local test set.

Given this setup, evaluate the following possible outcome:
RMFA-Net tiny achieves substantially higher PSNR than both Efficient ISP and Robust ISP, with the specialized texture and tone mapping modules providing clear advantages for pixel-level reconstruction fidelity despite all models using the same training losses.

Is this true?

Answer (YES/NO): YES